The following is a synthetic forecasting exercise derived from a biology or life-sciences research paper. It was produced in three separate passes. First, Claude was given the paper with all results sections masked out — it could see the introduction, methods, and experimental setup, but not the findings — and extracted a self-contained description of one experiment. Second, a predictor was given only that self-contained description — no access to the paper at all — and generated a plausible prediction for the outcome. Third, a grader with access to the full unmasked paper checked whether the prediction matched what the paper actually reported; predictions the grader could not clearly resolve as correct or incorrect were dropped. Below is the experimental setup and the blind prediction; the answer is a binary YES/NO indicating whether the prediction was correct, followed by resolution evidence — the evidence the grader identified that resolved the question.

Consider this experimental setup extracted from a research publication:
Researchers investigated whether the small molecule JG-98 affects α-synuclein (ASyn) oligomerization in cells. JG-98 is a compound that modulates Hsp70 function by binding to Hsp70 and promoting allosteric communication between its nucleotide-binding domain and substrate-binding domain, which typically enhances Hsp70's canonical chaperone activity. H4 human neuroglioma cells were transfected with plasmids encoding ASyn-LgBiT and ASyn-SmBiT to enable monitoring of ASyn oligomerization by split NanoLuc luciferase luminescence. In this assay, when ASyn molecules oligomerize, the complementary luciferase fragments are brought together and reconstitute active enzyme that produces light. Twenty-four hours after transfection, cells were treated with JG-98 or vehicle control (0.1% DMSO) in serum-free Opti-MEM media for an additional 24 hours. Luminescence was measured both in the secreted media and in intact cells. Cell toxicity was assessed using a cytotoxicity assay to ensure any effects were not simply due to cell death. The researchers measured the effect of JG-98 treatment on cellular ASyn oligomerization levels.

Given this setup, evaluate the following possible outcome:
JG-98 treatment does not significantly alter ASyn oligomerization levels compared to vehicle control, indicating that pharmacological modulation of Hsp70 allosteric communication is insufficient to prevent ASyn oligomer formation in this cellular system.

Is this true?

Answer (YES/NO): YES